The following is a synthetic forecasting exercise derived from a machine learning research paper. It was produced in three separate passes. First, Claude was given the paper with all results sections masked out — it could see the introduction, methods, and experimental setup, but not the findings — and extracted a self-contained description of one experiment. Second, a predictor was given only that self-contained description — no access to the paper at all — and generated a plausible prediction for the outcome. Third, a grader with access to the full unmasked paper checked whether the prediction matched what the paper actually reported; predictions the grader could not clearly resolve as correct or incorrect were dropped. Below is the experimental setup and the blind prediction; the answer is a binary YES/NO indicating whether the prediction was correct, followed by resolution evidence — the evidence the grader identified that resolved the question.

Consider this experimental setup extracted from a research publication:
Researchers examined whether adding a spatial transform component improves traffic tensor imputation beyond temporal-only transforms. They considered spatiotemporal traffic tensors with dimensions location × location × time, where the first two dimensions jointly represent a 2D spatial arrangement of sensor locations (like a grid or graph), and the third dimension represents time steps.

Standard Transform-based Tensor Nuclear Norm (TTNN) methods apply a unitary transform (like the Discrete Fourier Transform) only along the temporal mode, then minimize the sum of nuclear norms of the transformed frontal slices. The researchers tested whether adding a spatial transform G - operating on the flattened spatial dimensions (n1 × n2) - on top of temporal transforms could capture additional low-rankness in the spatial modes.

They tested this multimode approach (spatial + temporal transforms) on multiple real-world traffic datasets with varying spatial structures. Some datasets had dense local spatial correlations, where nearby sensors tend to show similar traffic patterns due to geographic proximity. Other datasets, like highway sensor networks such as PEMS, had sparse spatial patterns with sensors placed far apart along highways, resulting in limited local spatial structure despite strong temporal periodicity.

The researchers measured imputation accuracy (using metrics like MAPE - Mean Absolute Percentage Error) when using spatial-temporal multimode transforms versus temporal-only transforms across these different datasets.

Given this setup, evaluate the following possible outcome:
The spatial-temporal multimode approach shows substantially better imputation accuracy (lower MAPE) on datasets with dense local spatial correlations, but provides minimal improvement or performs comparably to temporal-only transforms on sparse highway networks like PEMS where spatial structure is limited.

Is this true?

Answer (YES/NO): YES